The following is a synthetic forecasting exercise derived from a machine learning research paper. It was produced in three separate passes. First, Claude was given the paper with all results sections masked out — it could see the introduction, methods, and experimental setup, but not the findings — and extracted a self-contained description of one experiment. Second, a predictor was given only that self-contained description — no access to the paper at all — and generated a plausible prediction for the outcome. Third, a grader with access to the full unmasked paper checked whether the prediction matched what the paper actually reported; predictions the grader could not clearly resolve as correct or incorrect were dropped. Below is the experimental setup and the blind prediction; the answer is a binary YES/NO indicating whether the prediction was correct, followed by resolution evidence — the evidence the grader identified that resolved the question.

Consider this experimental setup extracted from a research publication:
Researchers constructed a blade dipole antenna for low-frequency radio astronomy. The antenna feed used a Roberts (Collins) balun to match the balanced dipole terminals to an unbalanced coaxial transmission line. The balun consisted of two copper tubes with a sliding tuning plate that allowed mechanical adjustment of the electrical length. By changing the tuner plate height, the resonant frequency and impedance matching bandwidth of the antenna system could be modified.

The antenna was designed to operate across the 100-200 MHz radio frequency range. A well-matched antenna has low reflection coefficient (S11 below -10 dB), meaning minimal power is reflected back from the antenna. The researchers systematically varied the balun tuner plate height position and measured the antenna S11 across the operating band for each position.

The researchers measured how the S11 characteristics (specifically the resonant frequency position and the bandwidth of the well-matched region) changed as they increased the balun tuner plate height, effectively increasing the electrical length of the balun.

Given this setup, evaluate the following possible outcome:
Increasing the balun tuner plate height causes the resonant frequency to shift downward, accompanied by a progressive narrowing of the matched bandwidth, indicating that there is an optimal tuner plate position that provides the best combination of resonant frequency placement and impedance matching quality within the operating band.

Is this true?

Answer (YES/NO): NO